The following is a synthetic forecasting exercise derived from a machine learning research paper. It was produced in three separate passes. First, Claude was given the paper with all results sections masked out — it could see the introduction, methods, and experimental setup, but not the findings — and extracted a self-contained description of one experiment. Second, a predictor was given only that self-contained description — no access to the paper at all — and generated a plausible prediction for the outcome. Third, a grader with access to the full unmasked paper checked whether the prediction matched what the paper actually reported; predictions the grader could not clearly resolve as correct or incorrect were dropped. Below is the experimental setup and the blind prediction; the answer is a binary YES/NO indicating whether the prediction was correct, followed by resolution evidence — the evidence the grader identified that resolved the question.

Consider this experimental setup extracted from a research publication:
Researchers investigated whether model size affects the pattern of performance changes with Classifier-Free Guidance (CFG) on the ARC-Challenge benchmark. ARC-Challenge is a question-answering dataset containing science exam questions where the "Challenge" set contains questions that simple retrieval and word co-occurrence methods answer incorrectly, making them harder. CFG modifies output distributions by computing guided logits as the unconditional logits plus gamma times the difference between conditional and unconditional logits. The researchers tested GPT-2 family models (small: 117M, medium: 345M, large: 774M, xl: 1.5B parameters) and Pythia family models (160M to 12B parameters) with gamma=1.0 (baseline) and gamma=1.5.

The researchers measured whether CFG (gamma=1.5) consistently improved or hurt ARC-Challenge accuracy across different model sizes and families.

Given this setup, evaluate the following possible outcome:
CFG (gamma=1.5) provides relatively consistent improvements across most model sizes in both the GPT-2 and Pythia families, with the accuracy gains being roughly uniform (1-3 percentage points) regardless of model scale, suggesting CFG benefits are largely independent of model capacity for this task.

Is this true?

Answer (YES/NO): NO